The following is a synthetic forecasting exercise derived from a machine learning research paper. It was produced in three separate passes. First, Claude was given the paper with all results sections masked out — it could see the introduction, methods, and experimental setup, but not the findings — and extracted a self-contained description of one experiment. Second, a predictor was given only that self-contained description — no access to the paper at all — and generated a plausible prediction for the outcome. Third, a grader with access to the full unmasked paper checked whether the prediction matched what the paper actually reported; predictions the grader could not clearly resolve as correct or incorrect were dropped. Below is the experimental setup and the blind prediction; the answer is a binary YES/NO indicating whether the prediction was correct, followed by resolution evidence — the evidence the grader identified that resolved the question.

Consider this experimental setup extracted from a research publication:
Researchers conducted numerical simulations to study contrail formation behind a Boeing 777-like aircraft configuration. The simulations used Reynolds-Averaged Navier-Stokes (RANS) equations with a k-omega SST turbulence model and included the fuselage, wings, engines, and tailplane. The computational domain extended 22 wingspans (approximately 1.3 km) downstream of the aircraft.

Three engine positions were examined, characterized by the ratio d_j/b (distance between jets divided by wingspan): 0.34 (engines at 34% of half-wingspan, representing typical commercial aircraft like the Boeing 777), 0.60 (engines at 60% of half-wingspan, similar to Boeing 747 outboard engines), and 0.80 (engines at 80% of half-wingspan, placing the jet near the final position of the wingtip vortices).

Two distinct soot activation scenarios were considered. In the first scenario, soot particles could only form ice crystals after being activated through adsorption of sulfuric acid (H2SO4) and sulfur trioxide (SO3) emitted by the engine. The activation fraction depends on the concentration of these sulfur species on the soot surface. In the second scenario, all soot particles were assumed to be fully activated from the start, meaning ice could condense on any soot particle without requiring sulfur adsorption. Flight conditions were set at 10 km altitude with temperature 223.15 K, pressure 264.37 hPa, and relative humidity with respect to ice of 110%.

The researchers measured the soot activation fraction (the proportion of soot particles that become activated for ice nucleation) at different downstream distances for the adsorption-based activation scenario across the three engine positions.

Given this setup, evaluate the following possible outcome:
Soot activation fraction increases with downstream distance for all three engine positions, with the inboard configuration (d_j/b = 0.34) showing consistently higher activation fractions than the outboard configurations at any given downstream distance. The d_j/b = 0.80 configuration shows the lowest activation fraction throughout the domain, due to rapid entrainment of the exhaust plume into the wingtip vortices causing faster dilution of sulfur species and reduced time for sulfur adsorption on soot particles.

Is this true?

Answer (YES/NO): NO